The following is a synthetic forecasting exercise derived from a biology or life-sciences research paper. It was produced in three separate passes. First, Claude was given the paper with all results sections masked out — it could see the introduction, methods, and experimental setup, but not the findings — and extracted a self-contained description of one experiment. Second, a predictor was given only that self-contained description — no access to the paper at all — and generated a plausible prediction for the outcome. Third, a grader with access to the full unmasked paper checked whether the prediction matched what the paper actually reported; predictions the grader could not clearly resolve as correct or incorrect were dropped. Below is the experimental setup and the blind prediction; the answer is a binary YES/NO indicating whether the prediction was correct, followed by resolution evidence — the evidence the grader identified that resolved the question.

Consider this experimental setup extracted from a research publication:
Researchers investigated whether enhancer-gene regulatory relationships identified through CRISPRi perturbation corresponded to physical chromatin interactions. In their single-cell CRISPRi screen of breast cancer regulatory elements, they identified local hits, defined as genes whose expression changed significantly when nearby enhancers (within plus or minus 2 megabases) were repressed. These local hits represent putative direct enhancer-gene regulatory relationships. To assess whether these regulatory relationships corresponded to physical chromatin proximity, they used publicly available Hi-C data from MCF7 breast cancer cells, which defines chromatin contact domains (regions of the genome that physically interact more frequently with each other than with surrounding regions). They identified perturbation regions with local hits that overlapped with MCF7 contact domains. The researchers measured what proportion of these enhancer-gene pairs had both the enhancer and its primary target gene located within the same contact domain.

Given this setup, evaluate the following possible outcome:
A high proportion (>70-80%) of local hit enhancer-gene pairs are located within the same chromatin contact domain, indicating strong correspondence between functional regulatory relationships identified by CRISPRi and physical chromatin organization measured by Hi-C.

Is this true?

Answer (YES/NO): NO